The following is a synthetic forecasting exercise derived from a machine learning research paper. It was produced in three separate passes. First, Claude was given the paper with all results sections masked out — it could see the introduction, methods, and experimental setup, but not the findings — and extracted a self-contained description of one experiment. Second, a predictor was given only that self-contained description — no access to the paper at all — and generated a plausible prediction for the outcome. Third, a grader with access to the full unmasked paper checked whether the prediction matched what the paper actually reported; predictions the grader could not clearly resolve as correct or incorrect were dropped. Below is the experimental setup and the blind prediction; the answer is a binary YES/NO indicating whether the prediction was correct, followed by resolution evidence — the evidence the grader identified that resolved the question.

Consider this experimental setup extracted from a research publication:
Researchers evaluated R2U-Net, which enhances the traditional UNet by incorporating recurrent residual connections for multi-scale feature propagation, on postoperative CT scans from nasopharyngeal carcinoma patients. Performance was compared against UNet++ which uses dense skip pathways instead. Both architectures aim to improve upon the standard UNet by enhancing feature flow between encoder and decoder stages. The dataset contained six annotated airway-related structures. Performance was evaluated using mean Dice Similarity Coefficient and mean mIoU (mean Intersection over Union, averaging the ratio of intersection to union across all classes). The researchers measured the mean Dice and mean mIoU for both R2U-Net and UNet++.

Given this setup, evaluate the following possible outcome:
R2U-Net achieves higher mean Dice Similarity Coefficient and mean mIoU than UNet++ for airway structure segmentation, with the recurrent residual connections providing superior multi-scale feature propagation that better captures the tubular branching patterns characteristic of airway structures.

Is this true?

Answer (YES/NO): YES